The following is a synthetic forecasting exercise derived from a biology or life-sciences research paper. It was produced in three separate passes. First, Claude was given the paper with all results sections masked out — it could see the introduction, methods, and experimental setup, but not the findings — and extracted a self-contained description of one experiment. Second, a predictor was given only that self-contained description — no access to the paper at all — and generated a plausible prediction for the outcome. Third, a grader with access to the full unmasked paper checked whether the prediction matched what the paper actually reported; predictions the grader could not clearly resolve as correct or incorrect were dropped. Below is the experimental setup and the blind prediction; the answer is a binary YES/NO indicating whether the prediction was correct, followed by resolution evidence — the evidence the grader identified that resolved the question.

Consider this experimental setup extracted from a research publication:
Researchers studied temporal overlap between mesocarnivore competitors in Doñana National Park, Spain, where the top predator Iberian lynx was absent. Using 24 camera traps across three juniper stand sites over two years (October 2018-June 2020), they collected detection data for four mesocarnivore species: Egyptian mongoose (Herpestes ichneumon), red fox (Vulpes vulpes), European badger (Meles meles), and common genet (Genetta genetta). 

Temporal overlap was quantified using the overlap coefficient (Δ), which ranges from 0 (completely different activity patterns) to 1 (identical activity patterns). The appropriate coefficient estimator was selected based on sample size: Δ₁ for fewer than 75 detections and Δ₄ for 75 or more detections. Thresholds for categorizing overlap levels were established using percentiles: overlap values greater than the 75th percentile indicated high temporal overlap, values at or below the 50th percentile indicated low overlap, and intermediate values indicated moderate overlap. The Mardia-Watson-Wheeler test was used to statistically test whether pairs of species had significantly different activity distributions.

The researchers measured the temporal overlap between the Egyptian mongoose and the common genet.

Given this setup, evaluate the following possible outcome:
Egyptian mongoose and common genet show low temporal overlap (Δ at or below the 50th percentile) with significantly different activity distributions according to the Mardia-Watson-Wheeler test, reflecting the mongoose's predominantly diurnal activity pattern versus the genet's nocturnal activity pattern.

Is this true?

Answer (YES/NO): YES